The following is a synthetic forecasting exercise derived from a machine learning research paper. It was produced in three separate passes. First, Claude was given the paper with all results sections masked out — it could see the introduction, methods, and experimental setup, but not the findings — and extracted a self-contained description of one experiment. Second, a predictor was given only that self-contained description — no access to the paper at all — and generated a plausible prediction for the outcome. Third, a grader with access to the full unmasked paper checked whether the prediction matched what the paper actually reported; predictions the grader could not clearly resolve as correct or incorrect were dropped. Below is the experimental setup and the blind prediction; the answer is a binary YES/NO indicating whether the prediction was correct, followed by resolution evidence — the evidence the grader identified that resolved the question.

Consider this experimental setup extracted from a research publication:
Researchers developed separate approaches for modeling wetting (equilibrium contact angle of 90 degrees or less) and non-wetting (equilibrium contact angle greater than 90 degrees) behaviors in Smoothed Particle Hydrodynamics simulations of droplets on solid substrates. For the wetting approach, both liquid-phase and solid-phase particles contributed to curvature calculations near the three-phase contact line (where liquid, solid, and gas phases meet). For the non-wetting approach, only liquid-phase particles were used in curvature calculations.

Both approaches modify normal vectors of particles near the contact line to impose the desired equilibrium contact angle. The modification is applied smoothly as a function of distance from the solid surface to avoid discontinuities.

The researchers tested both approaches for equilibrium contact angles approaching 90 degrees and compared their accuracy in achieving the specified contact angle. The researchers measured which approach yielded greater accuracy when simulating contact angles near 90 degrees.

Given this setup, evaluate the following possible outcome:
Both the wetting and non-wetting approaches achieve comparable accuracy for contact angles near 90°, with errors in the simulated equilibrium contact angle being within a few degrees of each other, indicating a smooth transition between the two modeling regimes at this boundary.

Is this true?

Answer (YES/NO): NO